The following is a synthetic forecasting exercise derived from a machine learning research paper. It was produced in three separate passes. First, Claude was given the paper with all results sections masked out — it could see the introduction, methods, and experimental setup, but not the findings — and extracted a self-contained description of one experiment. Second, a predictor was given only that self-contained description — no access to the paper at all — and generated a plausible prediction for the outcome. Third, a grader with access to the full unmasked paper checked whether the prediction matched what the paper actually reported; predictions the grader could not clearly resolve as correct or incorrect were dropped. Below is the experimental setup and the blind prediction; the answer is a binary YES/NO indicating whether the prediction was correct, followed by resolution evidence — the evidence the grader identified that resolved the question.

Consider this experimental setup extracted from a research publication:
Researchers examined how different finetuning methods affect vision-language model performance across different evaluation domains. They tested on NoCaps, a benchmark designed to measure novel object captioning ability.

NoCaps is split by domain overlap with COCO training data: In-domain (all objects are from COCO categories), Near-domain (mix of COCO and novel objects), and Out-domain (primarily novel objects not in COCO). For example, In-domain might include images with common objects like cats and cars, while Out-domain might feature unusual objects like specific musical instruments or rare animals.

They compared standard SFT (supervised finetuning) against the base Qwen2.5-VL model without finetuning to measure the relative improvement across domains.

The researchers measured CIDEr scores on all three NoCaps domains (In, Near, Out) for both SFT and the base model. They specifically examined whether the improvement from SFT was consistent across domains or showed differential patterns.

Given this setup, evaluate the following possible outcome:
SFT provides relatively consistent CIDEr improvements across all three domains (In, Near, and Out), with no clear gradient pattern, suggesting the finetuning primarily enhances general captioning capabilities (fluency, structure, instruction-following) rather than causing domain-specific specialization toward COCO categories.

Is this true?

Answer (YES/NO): NO